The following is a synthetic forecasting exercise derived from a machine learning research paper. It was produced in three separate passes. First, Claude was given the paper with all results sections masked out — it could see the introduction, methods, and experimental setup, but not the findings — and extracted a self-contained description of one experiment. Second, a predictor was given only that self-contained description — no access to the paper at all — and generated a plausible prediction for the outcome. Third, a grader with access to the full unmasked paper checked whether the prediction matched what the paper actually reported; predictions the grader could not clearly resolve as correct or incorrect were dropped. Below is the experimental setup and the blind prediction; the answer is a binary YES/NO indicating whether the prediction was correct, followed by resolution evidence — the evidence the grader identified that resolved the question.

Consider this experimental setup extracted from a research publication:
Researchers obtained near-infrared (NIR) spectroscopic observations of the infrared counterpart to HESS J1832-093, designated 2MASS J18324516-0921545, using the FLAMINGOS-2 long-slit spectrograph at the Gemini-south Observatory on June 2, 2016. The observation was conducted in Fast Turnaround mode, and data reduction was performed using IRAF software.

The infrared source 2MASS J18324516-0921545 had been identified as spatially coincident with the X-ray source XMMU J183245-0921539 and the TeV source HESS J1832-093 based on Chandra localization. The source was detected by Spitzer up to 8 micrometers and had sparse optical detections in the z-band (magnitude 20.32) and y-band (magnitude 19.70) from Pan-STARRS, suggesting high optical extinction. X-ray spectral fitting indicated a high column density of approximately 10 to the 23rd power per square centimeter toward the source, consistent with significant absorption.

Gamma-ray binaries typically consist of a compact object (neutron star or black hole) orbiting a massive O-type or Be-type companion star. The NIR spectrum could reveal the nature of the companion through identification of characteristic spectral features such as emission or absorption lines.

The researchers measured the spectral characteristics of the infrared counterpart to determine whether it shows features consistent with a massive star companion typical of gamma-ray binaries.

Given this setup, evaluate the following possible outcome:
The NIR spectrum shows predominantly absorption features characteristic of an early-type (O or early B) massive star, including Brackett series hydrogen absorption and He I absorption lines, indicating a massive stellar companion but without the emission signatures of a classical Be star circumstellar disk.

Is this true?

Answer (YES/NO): YES